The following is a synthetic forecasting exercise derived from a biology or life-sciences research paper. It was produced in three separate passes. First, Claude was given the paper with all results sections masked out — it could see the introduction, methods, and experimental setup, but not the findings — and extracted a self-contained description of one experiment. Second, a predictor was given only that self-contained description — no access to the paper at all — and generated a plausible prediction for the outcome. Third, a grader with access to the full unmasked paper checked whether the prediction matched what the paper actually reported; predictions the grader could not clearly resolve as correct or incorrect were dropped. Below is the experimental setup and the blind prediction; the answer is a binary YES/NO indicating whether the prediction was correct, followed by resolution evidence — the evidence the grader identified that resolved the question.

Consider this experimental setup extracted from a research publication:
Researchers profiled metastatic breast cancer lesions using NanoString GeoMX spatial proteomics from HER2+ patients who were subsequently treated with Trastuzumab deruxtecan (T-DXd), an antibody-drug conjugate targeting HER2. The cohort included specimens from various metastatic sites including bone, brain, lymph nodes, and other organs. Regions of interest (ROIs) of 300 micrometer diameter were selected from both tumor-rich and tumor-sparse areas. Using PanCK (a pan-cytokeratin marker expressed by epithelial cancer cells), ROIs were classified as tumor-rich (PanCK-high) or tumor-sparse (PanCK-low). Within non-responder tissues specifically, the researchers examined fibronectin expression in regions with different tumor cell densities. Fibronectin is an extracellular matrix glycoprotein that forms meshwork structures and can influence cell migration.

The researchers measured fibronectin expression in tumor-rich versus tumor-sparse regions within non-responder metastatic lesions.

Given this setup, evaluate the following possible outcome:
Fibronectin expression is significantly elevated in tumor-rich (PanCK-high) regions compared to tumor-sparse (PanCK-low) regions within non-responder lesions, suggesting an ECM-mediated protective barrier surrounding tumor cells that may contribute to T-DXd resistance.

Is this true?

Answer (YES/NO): NO